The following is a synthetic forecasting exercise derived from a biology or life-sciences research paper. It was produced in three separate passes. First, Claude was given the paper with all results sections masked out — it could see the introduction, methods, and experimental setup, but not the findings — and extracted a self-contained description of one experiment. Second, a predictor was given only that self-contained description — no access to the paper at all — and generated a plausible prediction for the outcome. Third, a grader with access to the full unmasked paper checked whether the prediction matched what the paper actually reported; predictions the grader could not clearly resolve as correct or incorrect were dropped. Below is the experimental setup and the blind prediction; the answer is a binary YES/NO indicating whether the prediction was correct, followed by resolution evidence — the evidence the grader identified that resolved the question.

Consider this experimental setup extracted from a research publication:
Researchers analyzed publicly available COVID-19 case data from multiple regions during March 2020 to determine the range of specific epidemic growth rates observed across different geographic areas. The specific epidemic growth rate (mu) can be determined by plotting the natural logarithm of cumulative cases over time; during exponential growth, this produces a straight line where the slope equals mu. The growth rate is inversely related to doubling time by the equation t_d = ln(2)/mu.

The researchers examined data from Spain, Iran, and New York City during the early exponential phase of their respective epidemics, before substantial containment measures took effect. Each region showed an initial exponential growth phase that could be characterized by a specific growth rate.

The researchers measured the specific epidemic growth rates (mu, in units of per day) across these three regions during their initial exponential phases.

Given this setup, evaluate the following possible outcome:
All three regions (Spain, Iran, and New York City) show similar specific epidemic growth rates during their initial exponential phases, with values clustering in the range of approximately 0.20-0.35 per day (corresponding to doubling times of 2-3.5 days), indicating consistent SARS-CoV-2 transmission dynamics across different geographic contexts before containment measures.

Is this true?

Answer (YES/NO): NO